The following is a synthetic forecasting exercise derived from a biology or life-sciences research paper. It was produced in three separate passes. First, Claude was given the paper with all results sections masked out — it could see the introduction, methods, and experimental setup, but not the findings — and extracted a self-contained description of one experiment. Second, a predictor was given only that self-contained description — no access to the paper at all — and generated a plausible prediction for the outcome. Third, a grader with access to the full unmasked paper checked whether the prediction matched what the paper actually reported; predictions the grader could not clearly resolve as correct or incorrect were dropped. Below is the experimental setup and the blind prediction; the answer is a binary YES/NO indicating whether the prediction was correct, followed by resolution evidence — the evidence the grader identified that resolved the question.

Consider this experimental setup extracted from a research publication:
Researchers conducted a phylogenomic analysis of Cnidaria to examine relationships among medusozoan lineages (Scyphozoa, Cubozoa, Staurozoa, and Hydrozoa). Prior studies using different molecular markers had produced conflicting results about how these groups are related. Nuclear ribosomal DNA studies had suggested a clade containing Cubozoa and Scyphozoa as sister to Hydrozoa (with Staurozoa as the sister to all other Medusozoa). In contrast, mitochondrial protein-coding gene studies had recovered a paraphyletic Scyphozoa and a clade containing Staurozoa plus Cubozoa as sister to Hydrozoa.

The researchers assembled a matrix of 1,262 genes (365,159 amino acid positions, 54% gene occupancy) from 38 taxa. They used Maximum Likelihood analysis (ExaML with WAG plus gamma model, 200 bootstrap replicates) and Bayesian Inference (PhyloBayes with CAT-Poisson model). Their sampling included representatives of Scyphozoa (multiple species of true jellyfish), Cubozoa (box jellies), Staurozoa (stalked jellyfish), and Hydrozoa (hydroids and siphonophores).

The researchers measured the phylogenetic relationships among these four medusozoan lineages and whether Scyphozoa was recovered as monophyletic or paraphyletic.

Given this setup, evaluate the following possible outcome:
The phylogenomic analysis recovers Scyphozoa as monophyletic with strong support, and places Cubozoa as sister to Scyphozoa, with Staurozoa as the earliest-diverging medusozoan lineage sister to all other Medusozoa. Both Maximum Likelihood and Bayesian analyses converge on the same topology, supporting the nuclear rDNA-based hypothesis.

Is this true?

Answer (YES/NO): NO